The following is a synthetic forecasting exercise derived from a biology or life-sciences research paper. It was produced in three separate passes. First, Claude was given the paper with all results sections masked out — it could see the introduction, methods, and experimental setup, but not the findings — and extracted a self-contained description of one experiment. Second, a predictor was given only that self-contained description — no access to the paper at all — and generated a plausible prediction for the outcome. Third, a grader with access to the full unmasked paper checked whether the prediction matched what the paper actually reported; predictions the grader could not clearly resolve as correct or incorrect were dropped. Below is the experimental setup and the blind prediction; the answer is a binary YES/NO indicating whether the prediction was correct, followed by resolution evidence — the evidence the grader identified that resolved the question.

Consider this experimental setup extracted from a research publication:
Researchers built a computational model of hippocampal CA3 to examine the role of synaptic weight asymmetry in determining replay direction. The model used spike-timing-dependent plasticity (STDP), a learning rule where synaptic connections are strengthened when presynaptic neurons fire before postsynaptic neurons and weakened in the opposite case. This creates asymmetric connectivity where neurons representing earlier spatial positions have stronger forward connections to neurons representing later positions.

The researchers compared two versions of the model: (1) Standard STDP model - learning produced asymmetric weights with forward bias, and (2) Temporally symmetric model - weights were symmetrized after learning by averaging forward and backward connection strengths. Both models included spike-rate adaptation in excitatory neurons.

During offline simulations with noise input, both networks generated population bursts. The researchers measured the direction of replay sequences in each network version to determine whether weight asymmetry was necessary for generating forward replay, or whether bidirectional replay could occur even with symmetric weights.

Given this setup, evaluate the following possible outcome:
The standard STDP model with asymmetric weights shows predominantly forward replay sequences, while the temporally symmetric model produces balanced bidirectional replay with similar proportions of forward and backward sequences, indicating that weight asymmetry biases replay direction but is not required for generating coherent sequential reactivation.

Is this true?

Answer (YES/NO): YES